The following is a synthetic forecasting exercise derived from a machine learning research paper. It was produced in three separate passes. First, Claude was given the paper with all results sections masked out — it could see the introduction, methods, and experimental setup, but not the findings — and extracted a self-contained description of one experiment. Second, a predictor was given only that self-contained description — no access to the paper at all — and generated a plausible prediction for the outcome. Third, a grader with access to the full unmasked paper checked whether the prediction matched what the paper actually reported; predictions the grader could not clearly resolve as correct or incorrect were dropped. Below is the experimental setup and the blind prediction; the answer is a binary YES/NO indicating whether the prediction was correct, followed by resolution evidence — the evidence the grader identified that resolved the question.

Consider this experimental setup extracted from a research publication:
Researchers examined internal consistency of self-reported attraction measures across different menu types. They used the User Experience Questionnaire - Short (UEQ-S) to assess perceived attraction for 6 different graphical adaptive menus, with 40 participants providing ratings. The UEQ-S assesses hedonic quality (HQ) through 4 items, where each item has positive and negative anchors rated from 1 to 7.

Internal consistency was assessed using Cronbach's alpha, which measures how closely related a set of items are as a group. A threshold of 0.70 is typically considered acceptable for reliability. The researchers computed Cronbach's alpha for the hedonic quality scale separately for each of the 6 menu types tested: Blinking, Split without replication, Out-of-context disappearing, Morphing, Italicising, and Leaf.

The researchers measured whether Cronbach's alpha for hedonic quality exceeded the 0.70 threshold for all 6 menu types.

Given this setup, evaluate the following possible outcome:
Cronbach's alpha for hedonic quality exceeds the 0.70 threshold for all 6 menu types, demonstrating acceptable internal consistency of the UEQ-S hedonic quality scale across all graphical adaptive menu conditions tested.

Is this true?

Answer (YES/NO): NO